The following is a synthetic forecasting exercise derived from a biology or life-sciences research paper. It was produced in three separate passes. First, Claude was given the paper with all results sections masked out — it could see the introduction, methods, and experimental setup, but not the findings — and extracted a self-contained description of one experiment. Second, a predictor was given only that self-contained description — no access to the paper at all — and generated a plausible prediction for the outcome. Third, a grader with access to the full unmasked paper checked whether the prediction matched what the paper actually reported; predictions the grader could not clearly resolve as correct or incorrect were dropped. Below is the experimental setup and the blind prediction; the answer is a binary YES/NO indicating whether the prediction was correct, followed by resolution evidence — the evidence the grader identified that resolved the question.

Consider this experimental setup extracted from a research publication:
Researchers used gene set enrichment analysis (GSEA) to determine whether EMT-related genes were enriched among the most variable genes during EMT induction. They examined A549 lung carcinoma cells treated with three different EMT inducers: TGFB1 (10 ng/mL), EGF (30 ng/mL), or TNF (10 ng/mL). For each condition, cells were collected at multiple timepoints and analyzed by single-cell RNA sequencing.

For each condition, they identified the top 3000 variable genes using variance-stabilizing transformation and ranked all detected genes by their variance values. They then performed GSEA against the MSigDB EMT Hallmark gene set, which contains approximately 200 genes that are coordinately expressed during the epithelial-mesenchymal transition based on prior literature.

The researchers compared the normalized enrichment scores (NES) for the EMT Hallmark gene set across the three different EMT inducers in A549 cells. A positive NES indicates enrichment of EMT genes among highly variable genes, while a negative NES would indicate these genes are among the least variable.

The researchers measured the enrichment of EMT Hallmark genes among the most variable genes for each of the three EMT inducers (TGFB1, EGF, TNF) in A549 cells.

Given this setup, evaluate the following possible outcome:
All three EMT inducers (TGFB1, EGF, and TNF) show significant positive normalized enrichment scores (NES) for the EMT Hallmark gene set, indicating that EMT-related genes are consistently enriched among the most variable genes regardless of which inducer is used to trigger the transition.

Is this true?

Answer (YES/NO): YES